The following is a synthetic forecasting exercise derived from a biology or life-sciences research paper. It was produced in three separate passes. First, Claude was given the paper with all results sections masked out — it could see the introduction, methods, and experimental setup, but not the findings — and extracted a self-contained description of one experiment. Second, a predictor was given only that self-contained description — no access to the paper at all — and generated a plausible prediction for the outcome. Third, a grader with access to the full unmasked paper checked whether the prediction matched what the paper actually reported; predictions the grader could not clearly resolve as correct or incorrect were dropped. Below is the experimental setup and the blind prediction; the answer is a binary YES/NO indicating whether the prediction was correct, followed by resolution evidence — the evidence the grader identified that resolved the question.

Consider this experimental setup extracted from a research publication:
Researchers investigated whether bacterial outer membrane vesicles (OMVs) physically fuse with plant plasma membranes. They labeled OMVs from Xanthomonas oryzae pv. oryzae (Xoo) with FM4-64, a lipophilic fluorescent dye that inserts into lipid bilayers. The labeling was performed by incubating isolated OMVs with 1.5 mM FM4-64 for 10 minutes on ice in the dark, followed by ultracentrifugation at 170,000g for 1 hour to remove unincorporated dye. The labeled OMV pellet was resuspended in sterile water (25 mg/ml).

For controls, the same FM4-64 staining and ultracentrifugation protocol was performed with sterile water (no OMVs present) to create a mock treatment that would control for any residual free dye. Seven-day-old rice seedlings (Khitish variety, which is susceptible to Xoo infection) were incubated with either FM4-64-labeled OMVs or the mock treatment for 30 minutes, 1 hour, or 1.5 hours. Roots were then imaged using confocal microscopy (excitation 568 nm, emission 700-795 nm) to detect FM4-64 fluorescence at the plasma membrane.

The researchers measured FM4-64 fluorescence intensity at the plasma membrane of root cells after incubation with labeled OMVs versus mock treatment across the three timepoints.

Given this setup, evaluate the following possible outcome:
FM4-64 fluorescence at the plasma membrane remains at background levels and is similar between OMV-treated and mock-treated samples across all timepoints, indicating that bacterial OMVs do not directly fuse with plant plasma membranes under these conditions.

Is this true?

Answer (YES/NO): NO